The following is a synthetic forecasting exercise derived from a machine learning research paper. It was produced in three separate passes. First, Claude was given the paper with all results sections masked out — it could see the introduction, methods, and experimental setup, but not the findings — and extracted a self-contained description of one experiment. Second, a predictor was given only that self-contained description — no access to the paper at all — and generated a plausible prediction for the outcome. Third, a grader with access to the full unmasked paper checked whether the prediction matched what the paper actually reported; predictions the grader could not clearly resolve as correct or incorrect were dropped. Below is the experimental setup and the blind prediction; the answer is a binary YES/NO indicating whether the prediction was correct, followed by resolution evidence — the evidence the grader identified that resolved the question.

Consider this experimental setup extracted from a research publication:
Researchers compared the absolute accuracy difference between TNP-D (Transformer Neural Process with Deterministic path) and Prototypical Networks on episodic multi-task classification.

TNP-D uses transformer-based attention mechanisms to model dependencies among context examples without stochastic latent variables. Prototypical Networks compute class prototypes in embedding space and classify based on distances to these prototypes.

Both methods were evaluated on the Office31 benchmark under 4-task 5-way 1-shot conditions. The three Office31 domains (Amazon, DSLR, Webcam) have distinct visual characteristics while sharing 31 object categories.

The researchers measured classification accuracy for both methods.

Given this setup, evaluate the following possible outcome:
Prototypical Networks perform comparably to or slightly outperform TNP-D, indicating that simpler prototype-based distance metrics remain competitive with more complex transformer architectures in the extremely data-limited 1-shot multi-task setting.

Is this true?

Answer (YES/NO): NO